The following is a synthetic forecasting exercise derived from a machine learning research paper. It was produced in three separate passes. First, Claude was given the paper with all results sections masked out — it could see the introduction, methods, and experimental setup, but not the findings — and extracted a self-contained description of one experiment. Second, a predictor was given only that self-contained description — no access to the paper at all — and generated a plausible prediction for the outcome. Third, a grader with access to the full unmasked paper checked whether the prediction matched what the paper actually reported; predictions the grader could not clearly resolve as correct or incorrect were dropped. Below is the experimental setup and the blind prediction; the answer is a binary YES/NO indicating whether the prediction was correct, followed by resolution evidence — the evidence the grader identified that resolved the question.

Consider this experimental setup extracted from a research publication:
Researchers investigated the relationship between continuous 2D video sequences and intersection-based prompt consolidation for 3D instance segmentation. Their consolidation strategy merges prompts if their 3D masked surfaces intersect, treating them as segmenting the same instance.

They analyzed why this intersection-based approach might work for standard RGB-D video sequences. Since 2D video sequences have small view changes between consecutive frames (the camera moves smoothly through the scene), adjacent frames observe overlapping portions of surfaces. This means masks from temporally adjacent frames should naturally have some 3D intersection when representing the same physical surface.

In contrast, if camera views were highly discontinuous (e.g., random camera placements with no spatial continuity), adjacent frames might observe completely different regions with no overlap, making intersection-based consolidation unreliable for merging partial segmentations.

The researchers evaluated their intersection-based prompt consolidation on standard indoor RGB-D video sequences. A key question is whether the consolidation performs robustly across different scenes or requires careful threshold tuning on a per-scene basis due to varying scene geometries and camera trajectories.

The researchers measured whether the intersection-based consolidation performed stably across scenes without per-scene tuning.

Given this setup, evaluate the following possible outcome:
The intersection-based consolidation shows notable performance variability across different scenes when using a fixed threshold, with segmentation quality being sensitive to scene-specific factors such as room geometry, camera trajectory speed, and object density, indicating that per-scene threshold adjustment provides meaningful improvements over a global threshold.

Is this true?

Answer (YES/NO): NO